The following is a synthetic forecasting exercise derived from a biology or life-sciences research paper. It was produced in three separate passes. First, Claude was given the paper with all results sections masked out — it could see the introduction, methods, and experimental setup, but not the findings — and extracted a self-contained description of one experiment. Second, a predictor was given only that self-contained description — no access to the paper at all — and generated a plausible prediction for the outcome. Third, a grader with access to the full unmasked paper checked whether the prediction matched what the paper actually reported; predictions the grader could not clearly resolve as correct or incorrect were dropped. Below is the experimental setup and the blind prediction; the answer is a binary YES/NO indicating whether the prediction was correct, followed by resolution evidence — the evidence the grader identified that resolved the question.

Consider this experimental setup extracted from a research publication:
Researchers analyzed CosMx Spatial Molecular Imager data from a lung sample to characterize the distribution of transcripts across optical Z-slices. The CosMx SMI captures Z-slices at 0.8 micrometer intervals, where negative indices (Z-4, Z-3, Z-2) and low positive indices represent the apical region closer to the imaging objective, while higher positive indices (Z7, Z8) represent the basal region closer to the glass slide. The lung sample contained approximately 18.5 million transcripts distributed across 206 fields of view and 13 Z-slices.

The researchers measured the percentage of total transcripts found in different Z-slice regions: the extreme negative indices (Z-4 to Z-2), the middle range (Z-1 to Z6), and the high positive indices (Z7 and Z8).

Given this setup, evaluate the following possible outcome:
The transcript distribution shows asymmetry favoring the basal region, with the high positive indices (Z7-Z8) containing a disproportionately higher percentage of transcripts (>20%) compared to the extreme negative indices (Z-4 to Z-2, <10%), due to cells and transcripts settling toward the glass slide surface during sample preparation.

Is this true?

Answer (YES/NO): NO